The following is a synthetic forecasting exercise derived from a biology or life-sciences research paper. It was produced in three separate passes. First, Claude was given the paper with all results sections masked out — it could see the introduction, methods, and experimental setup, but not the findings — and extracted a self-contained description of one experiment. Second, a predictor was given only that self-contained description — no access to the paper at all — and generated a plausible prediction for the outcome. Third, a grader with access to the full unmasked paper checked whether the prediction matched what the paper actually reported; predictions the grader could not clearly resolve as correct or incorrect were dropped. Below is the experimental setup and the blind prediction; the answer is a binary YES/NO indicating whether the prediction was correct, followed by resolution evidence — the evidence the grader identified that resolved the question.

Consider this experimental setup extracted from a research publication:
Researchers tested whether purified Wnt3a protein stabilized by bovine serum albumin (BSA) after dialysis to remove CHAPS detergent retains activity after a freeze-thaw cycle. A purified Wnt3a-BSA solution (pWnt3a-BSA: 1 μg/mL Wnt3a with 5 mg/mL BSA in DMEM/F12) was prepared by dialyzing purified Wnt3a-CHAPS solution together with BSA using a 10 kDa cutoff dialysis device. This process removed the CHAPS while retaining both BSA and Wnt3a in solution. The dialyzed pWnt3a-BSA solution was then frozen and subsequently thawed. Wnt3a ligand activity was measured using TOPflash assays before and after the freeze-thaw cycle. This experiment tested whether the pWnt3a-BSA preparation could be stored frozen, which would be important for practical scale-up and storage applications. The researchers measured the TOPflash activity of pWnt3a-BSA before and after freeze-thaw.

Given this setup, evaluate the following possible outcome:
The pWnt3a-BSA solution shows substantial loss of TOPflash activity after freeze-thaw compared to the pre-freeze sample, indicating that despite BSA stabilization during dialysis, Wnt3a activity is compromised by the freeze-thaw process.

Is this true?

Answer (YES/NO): NO